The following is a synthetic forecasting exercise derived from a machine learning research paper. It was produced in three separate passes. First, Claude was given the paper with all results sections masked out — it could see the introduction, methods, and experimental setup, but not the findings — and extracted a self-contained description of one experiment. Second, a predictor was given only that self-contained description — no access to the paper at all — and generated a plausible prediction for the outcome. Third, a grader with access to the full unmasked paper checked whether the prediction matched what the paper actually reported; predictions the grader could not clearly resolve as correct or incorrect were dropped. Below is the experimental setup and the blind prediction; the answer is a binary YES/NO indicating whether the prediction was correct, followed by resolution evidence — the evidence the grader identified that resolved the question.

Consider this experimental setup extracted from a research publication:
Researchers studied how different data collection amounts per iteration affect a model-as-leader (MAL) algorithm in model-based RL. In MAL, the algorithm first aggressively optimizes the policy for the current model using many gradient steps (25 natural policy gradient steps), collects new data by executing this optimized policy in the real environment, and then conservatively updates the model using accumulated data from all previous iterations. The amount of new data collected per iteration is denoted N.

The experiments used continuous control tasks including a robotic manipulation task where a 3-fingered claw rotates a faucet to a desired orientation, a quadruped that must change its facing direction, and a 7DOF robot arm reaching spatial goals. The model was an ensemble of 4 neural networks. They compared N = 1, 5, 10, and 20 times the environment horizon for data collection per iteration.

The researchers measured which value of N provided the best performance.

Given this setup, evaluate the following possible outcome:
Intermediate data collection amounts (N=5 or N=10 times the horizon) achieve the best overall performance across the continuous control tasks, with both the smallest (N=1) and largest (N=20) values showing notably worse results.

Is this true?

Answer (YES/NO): NO